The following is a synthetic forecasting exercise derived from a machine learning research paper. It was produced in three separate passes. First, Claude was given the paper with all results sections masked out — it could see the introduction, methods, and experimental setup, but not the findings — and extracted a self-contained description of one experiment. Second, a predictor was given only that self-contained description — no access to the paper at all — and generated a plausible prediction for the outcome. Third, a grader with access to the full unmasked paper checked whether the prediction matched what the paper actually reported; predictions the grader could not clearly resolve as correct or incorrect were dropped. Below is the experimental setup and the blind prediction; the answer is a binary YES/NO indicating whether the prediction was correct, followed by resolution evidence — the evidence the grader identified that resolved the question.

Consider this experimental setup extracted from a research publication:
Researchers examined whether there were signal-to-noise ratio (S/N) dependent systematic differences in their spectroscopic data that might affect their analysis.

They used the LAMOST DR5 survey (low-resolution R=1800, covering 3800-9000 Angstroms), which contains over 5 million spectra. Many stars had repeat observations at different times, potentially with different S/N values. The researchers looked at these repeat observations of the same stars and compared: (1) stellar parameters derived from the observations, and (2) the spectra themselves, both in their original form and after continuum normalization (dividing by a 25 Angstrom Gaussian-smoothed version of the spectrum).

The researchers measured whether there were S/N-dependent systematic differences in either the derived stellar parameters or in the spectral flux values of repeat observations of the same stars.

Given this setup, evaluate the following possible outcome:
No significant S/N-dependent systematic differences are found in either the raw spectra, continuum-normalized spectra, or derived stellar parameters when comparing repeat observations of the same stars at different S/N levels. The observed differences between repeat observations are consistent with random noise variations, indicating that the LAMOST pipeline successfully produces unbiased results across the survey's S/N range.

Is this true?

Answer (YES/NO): NO